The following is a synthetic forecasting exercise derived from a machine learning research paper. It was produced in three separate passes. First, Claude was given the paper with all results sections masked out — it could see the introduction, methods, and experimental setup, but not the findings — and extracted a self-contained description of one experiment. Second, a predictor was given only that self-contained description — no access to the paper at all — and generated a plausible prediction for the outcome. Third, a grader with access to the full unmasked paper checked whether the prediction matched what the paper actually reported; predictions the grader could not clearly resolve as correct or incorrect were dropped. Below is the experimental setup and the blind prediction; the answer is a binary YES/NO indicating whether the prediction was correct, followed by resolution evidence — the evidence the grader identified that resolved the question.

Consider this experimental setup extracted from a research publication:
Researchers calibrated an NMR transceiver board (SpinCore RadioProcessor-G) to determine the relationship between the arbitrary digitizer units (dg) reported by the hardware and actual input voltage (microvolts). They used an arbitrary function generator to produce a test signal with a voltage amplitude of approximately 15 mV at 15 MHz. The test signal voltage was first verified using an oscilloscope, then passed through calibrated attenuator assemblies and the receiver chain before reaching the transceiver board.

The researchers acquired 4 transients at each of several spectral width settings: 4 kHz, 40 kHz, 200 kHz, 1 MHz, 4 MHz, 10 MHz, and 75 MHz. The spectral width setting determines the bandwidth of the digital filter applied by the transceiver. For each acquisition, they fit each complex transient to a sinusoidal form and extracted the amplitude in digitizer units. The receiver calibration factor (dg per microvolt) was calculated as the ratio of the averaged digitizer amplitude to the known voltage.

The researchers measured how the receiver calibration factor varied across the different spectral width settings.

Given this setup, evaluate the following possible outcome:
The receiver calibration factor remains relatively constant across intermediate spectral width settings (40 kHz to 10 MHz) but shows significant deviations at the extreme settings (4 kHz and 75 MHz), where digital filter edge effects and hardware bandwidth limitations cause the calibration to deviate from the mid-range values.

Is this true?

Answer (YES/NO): NO